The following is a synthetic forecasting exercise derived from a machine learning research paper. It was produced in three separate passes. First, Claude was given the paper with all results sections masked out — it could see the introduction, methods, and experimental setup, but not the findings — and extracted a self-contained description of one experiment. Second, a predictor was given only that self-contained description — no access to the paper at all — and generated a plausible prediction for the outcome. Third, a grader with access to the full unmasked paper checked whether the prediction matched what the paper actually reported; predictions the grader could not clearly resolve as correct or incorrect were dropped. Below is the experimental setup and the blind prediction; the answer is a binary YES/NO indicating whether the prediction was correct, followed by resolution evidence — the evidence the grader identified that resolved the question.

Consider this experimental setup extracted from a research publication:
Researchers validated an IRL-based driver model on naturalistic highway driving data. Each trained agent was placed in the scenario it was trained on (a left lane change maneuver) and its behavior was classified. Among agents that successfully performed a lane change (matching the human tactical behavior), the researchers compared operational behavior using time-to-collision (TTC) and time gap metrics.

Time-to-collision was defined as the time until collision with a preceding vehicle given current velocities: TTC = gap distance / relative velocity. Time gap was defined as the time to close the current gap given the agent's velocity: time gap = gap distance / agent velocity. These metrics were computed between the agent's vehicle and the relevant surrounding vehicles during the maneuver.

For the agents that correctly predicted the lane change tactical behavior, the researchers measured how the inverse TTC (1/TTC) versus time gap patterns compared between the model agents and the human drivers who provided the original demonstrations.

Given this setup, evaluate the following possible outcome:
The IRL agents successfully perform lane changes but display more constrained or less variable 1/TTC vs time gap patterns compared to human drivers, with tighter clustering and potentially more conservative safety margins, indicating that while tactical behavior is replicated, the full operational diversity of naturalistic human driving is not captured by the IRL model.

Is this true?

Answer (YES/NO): NO